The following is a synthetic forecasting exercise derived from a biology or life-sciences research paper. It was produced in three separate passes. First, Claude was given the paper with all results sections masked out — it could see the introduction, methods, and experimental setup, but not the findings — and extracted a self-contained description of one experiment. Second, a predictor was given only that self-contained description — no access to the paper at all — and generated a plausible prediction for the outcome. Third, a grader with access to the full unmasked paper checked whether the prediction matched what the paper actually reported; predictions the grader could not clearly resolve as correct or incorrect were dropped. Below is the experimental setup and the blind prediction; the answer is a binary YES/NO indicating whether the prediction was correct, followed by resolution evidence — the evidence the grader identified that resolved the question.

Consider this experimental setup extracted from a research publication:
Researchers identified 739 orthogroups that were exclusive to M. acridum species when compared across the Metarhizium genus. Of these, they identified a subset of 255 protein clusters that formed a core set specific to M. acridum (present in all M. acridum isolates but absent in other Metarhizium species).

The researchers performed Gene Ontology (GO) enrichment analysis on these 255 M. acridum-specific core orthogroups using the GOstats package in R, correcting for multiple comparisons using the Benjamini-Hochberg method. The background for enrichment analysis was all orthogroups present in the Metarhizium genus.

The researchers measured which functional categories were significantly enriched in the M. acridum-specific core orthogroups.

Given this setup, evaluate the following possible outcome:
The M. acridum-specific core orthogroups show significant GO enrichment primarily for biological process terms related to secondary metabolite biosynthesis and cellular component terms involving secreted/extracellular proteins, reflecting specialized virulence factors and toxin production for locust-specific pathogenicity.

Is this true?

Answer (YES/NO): NO